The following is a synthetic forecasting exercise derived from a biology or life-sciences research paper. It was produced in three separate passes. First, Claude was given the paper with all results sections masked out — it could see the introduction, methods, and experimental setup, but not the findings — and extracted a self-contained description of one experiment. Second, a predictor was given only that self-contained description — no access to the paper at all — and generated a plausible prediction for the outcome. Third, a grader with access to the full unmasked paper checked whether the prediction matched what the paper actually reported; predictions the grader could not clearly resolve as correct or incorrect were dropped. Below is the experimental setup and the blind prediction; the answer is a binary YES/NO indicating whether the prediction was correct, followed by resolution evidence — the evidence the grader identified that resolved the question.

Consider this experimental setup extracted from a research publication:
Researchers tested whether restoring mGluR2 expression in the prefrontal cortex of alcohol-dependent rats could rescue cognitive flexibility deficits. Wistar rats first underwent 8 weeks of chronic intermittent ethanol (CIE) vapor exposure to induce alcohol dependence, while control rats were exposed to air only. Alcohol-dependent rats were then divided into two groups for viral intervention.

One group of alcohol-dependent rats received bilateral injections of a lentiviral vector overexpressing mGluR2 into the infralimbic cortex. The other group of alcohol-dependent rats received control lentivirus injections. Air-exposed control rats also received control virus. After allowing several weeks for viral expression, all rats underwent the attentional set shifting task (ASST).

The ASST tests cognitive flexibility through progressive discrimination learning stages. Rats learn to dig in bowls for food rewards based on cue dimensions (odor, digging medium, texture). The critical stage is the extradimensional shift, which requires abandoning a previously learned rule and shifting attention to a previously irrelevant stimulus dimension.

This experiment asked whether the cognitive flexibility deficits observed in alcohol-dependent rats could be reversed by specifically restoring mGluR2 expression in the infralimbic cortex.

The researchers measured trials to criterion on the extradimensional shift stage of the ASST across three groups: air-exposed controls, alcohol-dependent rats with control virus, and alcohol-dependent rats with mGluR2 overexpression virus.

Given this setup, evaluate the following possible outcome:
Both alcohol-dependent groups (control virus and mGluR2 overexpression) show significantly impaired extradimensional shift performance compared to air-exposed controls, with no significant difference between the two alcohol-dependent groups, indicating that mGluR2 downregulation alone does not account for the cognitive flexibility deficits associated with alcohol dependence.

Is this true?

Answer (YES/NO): NO